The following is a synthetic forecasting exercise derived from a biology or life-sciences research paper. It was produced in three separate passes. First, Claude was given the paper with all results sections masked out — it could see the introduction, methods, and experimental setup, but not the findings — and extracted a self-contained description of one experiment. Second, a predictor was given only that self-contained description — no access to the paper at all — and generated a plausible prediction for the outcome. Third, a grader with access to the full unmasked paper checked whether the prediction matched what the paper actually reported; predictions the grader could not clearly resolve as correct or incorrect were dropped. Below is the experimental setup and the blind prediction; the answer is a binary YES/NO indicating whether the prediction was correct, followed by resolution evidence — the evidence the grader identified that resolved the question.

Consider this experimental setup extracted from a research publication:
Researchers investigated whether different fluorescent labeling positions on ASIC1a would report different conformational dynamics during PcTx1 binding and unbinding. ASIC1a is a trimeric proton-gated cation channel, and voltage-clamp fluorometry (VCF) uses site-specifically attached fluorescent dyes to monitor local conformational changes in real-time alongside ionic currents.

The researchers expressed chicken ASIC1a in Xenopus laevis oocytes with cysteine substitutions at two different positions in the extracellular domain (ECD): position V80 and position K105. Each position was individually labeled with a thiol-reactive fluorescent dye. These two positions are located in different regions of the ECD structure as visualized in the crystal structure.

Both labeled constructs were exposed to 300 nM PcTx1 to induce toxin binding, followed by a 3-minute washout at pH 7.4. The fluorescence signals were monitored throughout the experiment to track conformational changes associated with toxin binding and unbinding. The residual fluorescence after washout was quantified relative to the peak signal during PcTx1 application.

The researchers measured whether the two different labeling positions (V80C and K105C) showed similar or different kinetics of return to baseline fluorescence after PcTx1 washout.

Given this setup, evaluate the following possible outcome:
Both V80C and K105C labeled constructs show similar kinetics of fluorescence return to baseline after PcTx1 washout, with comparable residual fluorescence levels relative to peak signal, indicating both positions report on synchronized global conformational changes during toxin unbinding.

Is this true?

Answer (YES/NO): YES